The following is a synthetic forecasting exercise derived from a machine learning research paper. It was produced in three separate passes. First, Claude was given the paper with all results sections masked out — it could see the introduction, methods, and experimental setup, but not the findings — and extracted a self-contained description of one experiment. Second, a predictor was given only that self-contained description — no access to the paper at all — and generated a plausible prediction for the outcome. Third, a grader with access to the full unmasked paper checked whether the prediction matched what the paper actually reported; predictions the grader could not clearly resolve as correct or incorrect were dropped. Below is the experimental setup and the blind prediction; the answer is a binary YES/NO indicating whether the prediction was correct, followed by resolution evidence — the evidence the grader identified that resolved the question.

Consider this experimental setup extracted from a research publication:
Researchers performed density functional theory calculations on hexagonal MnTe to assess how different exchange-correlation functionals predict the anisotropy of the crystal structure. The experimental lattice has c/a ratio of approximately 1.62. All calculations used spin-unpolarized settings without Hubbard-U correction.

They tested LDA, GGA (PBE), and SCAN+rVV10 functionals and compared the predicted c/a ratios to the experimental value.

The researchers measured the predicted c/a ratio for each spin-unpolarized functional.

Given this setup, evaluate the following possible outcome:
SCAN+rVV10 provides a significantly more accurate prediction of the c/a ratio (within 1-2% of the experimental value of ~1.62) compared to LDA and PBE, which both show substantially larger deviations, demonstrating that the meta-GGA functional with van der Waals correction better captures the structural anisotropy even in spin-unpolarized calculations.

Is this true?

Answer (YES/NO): NO